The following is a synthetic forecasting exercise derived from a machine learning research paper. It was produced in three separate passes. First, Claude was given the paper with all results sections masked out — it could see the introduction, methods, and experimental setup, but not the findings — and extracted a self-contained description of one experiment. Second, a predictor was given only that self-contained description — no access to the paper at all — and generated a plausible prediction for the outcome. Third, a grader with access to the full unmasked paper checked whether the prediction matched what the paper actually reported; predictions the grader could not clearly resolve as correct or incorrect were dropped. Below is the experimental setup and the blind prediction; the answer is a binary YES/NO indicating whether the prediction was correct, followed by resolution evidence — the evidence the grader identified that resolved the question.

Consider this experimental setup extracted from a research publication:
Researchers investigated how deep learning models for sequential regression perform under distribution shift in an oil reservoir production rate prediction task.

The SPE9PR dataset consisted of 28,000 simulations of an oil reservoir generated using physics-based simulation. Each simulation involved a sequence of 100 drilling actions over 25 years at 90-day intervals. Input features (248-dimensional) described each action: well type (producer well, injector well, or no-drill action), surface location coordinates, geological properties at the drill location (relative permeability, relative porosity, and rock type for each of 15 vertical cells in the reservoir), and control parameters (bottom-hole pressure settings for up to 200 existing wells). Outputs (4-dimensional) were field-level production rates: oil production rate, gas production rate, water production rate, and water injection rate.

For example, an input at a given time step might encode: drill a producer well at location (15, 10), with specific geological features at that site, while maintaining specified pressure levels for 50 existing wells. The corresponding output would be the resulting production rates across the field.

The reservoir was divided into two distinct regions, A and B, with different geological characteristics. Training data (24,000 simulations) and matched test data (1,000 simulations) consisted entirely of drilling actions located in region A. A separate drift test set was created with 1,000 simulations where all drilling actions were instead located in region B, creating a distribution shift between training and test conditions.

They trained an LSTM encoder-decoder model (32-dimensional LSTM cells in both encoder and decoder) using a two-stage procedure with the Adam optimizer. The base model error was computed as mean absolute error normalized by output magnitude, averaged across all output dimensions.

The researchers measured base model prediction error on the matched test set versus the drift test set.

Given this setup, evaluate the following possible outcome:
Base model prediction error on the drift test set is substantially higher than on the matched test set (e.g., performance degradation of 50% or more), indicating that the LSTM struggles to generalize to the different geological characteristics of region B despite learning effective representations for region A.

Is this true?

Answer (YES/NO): YES